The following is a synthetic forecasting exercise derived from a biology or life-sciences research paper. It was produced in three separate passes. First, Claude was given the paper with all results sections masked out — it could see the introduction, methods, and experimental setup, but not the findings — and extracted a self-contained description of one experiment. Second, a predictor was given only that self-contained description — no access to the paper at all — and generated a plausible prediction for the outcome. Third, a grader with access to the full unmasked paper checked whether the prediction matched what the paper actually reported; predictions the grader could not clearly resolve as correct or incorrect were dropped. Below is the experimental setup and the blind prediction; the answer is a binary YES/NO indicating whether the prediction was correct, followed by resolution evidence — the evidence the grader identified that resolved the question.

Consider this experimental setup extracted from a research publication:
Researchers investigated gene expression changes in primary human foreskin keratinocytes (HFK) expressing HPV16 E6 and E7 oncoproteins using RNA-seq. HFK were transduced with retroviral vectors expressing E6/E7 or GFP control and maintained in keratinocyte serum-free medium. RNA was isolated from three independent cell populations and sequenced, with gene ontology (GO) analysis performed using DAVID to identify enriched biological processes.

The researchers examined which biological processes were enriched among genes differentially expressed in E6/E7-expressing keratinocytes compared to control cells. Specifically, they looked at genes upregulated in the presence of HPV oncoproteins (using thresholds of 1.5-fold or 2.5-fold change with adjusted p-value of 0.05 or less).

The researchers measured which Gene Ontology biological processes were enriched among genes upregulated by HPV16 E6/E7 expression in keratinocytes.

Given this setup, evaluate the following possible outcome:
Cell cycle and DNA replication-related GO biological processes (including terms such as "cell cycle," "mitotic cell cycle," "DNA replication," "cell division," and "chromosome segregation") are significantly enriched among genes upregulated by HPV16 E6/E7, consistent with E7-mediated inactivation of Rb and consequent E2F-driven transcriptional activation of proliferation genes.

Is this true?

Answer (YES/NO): YES